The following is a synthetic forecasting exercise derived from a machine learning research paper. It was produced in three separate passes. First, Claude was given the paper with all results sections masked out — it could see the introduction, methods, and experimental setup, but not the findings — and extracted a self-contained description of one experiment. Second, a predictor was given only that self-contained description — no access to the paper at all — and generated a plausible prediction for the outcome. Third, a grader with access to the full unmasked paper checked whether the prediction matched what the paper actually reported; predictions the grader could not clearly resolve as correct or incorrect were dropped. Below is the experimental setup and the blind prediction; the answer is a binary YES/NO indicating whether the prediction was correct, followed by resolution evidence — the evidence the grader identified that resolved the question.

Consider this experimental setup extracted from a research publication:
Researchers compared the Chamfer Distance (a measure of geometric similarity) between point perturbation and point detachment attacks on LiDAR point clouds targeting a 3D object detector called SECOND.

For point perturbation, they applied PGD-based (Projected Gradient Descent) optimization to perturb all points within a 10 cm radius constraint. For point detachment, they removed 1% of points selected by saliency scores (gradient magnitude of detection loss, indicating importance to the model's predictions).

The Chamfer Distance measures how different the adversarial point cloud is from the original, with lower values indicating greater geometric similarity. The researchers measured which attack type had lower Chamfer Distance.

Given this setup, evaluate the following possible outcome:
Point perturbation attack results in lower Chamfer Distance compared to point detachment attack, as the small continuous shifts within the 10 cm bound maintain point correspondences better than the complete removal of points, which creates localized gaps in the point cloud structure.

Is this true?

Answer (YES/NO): YES